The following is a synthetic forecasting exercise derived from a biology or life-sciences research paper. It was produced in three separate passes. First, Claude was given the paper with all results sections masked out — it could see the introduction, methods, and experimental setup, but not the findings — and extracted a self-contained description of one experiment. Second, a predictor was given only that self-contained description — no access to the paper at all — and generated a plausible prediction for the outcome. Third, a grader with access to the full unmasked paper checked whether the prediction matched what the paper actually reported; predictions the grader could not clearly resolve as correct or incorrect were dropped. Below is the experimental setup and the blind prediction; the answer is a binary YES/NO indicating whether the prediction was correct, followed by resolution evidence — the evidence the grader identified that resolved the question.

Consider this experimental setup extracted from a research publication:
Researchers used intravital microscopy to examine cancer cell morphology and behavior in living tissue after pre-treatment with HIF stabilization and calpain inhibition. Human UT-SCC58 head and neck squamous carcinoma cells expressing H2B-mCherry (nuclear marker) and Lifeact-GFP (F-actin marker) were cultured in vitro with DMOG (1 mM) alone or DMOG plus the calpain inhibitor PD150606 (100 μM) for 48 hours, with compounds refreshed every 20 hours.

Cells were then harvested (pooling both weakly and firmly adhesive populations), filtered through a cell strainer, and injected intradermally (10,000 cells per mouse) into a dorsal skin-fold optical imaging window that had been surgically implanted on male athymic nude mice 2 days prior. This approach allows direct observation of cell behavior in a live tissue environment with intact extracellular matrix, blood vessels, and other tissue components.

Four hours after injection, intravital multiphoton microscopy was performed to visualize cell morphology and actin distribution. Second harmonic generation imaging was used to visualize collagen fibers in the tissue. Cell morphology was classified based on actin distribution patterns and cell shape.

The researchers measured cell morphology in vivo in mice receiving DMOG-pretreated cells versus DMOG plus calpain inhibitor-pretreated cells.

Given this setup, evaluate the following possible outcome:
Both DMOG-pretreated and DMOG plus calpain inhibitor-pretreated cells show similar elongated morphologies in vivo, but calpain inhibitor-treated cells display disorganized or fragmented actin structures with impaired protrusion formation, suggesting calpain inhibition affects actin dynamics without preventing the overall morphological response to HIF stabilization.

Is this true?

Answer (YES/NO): NO